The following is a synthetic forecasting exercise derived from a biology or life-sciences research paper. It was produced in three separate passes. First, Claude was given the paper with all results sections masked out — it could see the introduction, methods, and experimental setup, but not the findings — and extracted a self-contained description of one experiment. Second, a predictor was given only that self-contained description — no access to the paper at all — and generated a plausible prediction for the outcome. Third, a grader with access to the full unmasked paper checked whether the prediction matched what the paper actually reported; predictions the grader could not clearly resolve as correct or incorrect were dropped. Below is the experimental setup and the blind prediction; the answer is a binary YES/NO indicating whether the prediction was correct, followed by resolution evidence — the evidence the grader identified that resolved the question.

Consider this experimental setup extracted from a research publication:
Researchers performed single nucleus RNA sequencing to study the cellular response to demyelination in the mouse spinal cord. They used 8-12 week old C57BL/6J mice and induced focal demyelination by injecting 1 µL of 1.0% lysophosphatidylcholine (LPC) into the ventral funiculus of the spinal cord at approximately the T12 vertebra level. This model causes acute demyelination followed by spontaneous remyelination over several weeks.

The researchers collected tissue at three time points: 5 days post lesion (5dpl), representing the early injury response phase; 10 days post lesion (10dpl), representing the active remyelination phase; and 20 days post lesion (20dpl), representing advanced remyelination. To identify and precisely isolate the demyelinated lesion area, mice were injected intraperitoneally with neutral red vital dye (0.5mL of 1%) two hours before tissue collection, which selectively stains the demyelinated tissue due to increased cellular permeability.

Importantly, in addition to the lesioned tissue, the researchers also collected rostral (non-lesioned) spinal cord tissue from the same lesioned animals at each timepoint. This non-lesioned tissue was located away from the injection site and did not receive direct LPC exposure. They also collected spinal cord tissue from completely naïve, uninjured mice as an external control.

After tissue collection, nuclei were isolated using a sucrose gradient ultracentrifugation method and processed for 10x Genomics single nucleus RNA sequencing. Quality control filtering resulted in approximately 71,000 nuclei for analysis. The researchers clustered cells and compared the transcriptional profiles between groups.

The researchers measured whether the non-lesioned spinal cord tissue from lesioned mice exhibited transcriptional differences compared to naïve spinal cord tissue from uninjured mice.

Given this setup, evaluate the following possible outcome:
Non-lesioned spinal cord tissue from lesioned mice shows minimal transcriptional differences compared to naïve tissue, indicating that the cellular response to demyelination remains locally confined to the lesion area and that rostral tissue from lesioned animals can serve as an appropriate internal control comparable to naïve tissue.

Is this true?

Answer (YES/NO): NO